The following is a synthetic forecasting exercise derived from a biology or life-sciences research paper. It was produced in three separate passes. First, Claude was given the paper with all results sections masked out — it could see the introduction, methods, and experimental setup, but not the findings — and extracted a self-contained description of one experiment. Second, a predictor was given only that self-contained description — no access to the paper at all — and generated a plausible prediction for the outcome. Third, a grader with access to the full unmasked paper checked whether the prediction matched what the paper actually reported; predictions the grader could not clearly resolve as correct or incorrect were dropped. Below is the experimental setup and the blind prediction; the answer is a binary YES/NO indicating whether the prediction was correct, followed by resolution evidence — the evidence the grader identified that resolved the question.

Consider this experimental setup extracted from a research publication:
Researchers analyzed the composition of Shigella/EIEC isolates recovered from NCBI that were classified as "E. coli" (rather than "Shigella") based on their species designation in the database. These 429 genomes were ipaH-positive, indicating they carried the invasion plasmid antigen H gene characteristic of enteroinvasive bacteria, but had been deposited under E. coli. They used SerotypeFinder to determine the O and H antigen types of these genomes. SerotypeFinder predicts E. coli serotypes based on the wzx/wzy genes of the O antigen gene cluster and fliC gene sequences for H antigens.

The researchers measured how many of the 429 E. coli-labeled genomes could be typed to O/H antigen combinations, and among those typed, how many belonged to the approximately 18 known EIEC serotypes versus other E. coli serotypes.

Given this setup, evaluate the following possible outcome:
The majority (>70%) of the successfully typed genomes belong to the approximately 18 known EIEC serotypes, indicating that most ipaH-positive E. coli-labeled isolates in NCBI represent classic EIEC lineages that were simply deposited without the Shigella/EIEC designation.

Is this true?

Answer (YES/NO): NO